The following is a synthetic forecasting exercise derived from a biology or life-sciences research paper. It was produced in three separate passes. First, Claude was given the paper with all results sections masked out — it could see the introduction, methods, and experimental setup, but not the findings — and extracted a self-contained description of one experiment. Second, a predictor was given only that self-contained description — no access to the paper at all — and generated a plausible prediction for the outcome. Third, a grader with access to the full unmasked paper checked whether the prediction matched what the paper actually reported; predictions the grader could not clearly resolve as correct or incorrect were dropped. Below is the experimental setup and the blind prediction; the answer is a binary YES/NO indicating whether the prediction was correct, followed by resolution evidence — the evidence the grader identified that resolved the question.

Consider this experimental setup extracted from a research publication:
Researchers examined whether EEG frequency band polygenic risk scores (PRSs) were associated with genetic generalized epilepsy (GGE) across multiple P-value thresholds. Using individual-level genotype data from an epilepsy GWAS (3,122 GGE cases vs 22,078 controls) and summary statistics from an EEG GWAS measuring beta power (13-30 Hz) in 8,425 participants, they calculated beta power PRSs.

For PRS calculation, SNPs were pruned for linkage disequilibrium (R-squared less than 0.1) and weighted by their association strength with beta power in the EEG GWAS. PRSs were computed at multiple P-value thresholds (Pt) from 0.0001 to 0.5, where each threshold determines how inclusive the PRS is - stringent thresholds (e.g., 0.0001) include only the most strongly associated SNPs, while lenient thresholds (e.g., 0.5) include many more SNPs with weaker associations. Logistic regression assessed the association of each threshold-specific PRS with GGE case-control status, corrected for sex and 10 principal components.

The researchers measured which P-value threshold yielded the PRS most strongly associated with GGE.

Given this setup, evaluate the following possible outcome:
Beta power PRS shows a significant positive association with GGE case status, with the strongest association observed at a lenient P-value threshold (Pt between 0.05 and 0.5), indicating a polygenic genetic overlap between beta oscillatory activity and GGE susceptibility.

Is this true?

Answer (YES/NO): YES